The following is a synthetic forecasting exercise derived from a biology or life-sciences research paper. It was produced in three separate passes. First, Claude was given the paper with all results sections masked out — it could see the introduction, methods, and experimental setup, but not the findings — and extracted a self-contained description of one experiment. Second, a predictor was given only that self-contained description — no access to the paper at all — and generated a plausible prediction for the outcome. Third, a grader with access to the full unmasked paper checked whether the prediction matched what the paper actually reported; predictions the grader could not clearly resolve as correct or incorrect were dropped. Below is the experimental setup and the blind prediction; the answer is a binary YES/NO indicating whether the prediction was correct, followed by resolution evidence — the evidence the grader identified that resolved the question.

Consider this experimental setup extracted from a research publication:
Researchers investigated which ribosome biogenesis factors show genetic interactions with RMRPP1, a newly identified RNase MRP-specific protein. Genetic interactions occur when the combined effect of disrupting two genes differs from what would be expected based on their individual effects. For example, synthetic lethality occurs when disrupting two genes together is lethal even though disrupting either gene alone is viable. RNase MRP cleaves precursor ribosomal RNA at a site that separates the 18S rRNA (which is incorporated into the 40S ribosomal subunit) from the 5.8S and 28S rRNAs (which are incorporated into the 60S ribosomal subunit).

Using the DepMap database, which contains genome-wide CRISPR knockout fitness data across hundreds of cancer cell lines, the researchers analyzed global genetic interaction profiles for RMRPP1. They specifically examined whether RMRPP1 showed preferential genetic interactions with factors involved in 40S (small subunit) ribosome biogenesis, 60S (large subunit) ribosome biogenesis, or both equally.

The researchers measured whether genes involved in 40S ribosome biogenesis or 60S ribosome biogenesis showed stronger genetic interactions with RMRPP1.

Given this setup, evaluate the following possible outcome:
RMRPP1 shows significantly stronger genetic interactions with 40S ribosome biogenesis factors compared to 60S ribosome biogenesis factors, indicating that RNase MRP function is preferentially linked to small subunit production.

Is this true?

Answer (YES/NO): YES